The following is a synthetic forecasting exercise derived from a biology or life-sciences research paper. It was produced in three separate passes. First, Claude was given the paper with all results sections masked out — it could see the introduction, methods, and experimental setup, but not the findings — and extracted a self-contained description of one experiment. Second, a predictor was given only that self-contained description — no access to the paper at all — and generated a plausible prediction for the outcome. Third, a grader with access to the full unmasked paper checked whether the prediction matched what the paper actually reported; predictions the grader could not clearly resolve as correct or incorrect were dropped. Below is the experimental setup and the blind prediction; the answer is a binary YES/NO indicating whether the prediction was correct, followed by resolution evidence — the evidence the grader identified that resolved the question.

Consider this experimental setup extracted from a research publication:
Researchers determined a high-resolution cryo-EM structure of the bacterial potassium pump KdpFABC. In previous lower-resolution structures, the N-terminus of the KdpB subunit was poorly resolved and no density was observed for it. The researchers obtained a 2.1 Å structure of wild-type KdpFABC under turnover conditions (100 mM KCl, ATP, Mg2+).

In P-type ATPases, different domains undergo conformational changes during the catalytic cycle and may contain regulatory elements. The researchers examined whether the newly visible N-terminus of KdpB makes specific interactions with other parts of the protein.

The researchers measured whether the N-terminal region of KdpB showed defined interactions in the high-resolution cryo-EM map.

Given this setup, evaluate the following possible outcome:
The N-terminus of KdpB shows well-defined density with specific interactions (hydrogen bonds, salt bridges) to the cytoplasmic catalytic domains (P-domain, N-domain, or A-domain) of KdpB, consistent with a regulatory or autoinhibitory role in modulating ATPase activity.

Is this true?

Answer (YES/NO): NO